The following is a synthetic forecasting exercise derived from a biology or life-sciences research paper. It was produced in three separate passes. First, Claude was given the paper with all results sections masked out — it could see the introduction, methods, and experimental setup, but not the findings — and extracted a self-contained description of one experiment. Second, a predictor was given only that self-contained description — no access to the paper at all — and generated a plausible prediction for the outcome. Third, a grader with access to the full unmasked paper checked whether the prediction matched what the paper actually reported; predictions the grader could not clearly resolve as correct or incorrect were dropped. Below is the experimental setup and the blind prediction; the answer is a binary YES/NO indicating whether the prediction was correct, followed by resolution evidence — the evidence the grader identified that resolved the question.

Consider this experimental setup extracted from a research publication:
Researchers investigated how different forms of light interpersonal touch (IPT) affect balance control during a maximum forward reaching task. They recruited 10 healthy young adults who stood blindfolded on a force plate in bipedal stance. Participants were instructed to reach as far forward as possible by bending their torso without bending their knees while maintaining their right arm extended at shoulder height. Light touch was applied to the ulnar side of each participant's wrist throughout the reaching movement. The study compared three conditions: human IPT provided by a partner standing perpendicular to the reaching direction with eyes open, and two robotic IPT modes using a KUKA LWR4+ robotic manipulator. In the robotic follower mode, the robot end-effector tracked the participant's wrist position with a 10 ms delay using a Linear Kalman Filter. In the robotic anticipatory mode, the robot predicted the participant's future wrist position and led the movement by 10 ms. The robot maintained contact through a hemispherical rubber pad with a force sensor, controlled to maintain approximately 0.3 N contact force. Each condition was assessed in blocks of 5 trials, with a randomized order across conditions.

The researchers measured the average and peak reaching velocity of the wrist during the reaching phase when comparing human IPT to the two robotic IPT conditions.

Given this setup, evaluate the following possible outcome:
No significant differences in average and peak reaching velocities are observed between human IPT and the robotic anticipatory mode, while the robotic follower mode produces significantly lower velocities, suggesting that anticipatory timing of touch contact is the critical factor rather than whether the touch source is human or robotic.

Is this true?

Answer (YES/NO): NO